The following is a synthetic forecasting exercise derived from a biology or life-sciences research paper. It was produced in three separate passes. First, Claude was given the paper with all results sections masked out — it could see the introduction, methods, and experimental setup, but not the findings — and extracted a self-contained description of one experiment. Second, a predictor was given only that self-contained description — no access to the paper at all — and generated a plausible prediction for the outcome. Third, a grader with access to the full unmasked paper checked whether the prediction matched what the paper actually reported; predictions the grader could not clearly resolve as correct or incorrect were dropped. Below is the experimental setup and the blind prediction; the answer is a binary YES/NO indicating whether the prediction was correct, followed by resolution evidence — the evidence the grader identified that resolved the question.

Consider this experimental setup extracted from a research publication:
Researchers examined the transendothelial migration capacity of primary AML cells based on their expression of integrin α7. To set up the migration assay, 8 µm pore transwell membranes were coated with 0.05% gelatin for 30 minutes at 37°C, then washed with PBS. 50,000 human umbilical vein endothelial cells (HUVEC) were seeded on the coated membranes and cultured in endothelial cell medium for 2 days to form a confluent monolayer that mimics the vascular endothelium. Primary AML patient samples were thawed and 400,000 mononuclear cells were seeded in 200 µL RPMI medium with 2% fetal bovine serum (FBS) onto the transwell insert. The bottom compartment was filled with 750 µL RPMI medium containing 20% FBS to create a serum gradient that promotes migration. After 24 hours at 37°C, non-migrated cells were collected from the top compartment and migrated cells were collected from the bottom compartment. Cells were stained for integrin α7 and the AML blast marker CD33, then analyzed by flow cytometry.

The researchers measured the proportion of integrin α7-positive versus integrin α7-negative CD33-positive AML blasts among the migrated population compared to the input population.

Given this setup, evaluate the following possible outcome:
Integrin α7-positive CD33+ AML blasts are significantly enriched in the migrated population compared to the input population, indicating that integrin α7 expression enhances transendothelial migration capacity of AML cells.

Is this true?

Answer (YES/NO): YES